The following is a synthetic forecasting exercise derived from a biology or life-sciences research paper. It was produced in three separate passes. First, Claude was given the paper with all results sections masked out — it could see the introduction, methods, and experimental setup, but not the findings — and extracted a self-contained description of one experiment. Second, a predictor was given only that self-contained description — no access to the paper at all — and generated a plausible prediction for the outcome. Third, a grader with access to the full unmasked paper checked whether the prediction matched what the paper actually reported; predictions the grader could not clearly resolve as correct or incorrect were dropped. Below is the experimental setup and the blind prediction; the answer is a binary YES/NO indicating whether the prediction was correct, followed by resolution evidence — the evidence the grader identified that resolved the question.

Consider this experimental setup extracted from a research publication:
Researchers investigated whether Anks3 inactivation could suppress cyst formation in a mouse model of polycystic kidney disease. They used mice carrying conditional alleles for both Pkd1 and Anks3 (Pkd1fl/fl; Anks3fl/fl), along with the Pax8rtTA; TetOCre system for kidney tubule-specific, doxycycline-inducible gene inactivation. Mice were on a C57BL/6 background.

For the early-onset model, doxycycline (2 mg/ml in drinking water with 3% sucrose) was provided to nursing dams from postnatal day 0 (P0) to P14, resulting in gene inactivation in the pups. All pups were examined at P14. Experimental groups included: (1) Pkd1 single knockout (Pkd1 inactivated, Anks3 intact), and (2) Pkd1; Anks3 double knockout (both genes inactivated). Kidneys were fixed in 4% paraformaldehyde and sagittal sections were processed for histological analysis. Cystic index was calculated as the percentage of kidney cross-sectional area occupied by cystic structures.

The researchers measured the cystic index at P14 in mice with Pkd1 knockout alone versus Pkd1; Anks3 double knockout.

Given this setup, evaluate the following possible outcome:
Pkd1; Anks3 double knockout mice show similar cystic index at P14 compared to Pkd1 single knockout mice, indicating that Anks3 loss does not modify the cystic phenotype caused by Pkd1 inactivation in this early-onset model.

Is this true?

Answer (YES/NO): NO